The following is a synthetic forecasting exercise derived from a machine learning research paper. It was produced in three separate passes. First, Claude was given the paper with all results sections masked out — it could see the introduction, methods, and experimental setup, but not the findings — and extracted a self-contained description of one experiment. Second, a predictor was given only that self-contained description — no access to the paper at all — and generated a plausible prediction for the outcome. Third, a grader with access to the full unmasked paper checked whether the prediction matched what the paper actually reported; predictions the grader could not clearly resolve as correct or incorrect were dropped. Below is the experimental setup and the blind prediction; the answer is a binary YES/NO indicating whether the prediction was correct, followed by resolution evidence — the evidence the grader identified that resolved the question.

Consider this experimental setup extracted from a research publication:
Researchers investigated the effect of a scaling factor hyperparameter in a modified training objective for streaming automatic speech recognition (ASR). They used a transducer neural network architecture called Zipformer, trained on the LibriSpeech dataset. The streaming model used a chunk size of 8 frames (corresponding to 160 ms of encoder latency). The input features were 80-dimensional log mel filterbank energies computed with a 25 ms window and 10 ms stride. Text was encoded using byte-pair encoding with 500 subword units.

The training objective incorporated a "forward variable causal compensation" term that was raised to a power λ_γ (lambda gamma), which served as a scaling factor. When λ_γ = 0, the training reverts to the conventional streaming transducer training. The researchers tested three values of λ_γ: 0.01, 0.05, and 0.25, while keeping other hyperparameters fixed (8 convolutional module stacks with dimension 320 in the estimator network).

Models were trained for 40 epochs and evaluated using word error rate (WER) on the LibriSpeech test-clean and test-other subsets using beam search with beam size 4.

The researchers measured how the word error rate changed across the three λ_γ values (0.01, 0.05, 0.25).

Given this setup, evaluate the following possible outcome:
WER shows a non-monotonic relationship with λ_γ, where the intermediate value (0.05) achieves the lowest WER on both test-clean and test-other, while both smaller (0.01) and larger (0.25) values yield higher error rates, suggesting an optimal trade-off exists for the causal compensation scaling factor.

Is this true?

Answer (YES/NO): YES